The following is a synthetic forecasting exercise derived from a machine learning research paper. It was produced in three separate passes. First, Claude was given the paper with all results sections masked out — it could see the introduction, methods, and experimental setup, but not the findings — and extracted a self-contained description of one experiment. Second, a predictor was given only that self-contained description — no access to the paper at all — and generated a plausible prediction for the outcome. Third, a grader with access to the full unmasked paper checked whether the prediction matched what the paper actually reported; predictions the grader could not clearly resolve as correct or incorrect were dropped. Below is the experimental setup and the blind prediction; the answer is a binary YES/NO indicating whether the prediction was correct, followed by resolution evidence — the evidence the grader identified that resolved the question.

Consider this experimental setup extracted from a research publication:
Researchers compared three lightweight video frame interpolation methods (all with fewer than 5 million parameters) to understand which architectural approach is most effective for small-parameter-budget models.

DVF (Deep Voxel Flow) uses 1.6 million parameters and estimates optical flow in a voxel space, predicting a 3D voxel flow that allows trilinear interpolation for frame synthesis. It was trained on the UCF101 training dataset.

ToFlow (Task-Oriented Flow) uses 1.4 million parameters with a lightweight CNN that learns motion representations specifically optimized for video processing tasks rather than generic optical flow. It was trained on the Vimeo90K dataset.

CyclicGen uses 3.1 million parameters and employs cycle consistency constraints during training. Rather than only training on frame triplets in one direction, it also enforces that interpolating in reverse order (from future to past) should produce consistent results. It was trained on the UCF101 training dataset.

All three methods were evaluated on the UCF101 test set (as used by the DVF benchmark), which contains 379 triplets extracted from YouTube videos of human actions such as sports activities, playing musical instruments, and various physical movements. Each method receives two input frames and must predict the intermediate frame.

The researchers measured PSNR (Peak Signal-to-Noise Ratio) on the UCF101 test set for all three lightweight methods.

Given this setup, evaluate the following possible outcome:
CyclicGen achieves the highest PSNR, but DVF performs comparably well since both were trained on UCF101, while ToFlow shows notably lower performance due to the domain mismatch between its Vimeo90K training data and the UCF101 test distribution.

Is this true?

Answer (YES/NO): NO